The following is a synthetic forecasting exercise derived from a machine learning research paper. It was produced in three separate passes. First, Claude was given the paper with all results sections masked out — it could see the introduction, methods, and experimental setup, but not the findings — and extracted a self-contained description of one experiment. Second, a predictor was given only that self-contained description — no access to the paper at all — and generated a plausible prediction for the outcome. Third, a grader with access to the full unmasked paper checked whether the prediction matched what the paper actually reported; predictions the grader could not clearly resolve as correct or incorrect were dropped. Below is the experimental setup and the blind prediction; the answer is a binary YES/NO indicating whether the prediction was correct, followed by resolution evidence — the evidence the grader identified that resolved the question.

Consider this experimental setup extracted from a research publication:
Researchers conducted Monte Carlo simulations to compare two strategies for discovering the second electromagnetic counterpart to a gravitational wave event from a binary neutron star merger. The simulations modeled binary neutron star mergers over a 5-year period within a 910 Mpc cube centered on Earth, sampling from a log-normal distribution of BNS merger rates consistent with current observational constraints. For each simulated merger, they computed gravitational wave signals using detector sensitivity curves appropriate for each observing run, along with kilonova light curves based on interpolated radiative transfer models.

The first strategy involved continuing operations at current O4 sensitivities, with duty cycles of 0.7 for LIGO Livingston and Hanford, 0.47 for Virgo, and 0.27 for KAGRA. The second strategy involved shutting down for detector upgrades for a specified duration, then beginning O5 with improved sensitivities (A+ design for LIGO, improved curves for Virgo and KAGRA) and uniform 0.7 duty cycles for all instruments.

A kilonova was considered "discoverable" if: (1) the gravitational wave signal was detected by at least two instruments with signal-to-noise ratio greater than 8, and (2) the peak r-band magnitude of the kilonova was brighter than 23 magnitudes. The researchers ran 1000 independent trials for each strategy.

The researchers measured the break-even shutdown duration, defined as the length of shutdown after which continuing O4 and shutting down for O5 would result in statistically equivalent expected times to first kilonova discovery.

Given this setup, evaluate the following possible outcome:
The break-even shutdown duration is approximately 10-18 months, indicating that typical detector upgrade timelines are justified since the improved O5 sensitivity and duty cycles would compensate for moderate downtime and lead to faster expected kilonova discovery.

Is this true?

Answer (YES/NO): NO